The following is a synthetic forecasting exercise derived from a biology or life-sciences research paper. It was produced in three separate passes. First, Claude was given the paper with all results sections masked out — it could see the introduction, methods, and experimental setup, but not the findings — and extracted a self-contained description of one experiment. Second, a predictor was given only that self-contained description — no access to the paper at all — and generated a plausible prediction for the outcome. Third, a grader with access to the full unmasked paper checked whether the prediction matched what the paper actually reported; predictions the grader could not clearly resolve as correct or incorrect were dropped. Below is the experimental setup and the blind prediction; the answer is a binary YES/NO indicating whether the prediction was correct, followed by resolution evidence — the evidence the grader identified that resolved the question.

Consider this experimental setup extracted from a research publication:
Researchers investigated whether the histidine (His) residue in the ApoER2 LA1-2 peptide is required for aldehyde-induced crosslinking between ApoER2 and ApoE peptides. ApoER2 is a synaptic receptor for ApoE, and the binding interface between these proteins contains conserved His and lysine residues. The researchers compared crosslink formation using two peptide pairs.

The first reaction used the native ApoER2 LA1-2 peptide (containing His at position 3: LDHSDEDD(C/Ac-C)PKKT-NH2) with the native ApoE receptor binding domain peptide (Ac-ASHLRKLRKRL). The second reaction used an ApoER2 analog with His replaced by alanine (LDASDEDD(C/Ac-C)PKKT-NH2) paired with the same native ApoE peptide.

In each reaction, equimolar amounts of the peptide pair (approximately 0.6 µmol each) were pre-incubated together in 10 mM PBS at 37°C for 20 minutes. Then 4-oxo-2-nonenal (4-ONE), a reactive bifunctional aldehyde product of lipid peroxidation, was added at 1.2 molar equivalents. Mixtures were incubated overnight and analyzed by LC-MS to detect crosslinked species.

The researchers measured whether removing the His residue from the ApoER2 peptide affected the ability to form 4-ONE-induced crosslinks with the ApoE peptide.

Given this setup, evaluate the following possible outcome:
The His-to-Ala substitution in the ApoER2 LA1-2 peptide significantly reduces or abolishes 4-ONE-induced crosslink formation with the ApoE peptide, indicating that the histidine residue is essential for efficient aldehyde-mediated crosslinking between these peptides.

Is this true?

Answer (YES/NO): NO